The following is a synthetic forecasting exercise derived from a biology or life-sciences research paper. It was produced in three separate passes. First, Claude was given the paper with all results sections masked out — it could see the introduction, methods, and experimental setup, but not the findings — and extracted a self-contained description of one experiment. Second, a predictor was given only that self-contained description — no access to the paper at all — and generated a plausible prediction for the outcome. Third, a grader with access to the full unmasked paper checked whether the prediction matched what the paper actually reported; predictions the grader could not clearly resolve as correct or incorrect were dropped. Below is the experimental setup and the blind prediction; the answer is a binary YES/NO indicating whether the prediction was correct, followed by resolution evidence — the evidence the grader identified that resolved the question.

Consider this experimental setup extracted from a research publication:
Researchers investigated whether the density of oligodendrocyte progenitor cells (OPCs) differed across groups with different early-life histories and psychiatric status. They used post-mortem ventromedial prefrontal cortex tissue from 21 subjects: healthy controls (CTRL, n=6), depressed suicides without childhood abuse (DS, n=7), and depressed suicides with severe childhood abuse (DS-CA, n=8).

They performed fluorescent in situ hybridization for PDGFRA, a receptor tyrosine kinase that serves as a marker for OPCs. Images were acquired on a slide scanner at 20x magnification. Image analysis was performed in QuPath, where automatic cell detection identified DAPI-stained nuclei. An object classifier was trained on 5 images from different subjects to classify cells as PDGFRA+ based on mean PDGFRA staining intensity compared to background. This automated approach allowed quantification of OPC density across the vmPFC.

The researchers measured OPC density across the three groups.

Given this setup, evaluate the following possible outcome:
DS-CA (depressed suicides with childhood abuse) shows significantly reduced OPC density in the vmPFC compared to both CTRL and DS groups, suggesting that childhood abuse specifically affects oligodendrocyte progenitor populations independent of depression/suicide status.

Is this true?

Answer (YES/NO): NO